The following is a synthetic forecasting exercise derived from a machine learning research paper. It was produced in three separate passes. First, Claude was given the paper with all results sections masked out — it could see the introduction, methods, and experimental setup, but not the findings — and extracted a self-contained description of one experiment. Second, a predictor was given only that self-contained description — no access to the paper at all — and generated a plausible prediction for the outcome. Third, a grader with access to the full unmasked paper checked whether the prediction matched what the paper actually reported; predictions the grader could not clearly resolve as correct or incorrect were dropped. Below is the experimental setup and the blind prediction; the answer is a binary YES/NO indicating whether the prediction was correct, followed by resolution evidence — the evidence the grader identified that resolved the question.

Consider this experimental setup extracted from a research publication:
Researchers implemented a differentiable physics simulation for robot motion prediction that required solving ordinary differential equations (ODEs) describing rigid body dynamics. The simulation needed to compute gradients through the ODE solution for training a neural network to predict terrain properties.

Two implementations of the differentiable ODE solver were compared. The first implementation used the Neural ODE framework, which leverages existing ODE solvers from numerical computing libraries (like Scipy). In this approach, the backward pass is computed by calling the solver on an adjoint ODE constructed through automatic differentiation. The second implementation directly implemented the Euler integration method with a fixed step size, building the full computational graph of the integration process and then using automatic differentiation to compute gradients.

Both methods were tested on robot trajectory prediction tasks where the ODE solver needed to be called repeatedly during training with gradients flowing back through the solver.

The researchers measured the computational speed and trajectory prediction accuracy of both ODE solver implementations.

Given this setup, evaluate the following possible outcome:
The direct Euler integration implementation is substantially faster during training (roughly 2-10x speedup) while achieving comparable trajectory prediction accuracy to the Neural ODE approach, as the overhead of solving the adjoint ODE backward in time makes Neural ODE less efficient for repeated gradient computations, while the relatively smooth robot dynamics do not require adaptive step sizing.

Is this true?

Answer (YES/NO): NO